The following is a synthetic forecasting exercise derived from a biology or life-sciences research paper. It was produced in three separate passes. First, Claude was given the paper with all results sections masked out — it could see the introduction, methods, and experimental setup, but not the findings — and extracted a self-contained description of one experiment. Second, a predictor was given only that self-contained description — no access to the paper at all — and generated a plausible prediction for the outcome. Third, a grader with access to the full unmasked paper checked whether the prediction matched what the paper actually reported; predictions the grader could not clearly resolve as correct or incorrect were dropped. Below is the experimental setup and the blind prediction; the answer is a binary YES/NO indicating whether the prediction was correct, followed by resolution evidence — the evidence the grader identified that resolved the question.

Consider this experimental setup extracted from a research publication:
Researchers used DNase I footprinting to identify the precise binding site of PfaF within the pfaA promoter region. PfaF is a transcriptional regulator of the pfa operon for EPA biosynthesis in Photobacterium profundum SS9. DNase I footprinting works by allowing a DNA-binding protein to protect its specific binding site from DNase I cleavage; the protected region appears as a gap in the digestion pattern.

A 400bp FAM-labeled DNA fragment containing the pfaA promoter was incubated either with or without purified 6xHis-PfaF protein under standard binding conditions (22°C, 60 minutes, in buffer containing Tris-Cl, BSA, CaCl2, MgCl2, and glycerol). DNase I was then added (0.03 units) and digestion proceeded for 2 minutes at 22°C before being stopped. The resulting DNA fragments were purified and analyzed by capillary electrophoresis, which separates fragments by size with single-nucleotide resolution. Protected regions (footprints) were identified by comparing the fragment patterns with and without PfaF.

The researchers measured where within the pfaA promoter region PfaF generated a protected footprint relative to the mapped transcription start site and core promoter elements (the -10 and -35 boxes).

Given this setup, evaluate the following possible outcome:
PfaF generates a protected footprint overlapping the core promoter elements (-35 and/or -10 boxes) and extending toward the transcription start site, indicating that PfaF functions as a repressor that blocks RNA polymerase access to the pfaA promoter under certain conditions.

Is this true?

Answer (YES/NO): NO